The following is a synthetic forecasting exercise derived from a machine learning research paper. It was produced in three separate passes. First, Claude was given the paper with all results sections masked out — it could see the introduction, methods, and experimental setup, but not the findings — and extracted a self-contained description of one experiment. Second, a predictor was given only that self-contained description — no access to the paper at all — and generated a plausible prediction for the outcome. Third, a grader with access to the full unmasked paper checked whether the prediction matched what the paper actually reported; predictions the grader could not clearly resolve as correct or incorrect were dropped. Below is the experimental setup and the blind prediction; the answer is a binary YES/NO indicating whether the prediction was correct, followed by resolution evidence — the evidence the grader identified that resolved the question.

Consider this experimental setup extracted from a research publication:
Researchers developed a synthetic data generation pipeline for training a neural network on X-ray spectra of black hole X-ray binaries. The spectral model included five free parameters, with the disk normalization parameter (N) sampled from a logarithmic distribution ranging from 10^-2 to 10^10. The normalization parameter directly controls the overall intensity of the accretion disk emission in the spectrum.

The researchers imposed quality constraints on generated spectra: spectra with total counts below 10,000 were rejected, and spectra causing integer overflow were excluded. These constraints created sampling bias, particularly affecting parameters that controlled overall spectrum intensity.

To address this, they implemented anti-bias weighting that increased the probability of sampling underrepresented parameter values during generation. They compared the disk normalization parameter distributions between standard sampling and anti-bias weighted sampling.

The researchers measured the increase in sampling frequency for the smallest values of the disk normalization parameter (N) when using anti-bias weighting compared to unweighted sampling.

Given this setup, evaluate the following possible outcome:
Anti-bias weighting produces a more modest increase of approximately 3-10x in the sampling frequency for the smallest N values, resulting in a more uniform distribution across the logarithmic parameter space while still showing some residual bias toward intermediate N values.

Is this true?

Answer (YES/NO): NO